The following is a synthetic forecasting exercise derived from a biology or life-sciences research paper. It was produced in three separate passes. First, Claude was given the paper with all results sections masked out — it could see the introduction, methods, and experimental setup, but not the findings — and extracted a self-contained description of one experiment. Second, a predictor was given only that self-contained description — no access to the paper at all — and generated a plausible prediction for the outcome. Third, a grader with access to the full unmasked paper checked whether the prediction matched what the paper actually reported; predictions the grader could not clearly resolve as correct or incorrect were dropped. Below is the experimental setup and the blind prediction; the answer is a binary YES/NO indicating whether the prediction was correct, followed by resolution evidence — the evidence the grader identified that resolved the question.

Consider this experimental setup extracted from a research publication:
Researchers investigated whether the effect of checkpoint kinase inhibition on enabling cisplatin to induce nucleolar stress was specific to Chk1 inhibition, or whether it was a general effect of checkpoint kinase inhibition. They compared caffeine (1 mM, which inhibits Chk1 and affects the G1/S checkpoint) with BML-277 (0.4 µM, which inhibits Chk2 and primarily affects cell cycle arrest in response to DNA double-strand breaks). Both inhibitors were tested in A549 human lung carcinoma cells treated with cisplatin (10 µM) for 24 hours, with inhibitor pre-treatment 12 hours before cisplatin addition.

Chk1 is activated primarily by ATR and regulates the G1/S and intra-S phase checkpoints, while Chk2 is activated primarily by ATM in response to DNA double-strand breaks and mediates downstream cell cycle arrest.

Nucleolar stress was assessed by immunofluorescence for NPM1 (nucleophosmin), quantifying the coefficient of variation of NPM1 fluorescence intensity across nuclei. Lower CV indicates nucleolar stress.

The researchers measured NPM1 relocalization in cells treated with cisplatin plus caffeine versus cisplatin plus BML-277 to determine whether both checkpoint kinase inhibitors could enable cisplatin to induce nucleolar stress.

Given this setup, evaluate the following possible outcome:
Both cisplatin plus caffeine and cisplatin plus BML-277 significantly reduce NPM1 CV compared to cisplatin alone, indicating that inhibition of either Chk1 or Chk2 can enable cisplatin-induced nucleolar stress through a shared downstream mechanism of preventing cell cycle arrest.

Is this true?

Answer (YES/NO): NO